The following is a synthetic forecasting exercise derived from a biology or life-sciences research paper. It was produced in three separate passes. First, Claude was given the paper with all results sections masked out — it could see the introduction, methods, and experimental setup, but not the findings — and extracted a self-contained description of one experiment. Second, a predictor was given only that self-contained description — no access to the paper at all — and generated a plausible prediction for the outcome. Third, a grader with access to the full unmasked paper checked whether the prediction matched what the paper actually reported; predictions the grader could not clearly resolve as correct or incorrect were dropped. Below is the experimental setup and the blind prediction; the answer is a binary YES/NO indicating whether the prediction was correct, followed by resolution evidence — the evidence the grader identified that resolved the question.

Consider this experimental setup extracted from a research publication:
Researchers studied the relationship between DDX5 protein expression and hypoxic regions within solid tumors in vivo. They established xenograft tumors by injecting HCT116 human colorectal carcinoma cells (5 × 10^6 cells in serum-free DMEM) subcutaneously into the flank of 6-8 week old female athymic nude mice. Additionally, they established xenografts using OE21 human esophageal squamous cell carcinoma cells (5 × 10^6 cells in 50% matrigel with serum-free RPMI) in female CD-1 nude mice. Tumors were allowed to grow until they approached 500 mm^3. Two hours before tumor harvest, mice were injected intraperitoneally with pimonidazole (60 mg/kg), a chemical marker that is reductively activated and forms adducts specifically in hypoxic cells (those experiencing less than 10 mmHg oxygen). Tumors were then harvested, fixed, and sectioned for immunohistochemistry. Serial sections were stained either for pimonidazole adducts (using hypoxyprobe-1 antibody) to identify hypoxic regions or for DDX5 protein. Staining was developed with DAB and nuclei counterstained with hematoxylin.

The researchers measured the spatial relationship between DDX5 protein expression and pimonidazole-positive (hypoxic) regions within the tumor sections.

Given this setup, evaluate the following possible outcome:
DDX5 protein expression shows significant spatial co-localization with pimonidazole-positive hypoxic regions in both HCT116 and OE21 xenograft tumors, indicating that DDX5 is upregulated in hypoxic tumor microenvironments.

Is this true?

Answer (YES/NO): NO